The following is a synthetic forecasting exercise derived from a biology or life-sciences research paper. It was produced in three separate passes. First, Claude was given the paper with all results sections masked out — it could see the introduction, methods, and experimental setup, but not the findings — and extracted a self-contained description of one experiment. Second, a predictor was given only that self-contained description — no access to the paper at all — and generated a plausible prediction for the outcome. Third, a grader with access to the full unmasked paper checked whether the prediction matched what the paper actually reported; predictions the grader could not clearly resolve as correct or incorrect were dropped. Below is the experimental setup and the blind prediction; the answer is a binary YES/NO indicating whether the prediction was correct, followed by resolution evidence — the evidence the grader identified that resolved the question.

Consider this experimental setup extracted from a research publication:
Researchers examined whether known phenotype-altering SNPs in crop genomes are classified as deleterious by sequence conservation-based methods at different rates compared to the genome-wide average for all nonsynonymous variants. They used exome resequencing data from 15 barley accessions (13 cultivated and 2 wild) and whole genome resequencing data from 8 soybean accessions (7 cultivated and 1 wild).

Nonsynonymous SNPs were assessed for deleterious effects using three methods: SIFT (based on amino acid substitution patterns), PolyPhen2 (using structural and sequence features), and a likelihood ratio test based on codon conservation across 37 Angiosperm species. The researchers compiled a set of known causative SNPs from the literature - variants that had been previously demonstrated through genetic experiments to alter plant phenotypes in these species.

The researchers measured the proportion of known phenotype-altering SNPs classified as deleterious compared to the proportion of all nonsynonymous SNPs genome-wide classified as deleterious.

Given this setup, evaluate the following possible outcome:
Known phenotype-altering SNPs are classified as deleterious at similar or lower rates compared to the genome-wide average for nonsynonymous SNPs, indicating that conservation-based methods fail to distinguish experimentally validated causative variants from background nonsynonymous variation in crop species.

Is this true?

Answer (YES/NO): NO